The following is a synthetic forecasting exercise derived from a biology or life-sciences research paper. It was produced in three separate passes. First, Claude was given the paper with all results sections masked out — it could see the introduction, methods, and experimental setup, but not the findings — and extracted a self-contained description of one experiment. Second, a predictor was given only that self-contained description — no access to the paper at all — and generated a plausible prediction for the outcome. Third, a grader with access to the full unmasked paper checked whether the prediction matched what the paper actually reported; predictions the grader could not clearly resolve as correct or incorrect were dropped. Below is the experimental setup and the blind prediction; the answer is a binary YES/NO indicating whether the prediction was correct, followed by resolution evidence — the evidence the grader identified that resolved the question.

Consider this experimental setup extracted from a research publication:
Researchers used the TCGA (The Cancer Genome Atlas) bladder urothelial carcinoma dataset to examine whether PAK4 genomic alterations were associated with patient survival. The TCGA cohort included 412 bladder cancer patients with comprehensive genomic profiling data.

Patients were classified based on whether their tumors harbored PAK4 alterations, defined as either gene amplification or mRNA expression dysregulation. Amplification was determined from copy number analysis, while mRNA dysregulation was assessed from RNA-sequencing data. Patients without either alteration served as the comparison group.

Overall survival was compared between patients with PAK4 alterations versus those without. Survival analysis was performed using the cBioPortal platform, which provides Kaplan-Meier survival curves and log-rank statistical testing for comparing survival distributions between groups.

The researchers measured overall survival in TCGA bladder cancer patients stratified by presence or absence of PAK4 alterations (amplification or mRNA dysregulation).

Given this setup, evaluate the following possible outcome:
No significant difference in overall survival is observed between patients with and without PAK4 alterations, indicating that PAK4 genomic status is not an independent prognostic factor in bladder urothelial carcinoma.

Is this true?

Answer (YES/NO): NO